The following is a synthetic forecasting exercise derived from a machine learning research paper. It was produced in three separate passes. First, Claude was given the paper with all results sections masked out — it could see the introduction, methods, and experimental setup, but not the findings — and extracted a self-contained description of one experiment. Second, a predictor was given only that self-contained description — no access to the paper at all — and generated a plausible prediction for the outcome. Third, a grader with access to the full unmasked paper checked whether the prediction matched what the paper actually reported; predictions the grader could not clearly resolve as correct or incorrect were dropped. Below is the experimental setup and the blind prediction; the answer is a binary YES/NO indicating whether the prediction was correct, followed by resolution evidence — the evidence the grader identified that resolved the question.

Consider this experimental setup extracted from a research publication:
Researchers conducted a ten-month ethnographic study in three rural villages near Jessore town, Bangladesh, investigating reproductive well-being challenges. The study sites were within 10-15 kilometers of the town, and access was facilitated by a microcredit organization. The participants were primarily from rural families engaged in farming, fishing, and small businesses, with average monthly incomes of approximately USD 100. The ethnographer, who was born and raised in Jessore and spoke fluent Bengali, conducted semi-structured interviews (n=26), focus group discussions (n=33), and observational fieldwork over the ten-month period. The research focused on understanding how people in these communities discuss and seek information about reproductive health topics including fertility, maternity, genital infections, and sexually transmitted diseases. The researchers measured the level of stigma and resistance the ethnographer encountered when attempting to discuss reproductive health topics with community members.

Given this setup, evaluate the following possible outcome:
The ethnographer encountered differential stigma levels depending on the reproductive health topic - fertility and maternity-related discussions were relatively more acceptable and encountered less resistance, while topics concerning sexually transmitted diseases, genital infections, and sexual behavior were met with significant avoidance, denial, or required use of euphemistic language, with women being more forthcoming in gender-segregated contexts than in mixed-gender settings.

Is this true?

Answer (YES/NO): NO